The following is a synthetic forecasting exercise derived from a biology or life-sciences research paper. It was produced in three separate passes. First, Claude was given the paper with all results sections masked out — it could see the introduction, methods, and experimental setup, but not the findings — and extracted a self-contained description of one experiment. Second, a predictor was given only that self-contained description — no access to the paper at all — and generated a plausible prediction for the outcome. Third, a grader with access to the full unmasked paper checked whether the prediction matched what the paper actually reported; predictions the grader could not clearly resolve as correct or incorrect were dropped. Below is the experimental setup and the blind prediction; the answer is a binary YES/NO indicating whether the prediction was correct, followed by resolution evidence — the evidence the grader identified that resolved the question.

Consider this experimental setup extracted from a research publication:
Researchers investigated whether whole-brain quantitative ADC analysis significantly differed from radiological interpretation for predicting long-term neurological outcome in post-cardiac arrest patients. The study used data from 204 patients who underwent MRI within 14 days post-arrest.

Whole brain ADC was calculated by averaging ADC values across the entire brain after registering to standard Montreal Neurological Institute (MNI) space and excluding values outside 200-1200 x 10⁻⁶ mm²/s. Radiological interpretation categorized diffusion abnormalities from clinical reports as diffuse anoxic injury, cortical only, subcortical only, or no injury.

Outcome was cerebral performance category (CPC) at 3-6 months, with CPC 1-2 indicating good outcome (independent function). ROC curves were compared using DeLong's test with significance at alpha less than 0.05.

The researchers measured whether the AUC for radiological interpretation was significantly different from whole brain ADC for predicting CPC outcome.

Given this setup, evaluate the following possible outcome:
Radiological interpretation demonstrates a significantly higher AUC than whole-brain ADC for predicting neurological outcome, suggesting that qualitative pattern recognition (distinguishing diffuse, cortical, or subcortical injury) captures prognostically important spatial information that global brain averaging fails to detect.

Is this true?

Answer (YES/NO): YES